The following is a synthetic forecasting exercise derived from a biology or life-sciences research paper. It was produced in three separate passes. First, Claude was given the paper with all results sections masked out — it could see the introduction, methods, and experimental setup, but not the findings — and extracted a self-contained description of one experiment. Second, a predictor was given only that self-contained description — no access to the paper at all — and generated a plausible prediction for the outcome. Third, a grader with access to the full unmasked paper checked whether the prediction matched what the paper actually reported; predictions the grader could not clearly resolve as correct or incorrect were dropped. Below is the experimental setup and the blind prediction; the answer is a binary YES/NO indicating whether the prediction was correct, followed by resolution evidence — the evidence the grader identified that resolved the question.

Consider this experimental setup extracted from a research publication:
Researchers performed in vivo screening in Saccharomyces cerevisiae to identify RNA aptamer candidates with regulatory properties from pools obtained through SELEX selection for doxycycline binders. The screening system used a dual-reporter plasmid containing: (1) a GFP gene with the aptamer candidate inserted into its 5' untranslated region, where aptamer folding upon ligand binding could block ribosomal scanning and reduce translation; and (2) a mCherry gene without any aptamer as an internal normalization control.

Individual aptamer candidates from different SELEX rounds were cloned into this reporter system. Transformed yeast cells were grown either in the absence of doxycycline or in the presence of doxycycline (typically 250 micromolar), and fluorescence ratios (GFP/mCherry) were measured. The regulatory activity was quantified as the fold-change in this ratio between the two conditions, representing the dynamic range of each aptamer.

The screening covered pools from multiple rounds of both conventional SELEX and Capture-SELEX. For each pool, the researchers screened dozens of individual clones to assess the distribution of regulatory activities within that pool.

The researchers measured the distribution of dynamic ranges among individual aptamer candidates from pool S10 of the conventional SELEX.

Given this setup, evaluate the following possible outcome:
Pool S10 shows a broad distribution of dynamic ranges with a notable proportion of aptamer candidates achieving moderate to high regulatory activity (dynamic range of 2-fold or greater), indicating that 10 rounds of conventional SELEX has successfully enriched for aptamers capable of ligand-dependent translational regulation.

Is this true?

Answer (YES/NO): NO